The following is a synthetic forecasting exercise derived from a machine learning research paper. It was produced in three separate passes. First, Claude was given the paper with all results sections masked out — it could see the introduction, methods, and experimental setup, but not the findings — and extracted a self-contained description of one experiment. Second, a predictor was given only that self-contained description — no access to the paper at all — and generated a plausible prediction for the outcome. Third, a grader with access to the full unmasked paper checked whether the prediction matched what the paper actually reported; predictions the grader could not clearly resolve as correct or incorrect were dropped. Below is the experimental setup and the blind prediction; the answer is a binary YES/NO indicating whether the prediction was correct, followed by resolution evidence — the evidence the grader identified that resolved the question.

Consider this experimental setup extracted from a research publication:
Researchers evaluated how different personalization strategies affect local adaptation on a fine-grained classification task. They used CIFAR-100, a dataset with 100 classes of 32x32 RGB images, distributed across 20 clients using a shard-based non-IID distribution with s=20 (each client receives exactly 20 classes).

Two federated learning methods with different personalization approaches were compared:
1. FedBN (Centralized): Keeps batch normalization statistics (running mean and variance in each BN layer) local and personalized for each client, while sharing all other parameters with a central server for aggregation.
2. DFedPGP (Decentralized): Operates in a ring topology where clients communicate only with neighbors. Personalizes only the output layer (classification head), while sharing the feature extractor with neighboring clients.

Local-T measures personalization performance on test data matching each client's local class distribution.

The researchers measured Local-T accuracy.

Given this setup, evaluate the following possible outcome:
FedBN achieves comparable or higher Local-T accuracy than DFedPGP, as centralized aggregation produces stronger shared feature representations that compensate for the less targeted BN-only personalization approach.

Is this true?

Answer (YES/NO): NO